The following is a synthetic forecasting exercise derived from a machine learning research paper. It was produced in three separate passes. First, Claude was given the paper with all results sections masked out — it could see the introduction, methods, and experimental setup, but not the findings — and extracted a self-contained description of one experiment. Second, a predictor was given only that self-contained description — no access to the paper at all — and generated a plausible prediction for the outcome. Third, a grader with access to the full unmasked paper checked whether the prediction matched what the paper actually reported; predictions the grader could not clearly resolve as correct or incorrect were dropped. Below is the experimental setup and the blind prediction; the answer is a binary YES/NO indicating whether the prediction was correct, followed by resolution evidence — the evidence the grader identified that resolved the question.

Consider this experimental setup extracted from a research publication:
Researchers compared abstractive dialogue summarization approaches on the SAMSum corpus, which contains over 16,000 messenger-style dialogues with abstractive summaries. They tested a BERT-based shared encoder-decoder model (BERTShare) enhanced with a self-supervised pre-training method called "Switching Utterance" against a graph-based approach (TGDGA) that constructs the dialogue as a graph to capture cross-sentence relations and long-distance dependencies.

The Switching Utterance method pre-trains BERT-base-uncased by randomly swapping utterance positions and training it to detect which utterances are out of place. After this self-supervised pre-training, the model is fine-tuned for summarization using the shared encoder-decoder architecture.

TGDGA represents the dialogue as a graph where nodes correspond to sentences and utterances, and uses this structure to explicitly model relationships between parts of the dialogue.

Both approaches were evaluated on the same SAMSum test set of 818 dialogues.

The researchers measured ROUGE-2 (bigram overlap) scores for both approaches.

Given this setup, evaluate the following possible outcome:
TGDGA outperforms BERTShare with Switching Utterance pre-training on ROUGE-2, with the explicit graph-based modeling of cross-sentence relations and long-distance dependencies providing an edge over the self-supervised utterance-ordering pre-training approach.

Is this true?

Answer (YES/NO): YES